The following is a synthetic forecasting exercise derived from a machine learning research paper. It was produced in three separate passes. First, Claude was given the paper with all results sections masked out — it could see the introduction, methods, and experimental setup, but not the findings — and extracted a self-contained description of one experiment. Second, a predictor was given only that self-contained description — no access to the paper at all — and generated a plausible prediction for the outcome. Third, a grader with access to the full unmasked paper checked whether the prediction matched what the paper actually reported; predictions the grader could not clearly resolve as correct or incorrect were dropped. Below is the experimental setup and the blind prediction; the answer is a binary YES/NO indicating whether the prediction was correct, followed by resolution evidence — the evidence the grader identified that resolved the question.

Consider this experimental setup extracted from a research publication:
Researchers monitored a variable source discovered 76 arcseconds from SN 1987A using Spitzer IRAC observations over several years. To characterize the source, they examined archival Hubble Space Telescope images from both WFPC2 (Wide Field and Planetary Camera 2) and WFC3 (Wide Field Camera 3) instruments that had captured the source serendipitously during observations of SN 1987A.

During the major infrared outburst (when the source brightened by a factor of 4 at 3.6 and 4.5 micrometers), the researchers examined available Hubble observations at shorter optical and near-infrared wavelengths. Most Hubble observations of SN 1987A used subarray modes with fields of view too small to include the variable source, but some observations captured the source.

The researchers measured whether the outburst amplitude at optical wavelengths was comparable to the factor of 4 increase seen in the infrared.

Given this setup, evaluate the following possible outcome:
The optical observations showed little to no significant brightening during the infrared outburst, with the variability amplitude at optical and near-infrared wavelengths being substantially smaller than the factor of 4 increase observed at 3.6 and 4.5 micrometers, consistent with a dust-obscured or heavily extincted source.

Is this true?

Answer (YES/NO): NO